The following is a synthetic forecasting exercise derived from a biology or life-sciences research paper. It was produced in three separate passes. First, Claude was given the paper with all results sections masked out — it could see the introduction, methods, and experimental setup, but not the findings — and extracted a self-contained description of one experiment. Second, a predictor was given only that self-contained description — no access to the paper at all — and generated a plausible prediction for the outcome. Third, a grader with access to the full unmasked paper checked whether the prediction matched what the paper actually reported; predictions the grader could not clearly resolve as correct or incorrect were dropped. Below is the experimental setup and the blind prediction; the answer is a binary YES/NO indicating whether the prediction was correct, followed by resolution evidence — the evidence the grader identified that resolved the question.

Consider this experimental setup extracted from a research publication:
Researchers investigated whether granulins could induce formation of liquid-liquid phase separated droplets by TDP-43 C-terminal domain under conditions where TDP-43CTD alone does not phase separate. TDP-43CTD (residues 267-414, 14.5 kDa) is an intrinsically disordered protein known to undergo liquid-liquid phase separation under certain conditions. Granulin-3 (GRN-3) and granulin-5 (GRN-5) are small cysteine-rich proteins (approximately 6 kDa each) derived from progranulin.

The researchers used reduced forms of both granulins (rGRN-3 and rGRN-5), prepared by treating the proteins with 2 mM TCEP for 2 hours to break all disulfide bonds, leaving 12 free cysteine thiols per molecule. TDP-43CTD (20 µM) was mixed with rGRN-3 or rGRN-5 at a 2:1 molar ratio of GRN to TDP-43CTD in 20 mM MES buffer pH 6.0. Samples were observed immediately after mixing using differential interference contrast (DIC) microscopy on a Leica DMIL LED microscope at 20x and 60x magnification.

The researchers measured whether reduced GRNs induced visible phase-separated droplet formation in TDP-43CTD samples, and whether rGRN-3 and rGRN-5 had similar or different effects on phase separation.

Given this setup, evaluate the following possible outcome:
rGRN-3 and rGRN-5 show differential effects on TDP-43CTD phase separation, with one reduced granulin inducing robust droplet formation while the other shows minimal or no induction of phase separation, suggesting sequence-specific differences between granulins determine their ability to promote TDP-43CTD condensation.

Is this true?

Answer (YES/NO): YES